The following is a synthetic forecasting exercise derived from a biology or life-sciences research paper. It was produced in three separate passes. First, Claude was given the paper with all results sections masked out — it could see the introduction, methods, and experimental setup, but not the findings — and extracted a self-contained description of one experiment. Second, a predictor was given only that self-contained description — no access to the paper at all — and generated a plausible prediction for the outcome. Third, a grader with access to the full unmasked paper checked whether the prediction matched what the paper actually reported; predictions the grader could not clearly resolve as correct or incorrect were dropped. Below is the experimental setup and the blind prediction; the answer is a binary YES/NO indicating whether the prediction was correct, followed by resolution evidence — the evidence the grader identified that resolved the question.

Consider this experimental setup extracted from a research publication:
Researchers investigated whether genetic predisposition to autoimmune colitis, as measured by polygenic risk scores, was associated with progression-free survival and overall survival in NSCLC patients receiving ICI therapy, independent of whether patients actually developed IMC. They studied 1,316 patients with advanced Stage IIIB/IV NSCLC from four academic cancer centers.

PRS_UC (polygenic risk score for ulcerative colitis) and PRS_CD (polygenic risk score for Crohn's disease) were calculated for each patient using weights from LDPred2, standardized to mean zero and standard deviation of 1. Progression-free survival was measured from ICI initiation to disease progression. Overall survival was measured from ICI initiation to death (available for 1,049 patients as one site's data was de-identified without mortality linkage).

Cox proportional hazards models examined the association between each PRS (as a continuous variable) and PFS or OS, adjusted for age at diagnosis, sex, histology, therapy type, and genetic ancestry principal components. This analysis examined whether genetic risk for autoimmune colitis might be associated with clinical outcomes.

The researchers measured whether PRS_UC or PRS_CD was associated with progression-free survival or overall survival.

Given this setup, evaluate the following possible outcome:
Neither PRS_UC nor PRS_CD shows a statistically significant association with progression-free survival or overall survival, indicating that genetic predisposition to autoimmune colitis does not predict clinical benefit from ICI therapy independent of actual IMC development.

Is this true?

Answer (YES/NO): YES